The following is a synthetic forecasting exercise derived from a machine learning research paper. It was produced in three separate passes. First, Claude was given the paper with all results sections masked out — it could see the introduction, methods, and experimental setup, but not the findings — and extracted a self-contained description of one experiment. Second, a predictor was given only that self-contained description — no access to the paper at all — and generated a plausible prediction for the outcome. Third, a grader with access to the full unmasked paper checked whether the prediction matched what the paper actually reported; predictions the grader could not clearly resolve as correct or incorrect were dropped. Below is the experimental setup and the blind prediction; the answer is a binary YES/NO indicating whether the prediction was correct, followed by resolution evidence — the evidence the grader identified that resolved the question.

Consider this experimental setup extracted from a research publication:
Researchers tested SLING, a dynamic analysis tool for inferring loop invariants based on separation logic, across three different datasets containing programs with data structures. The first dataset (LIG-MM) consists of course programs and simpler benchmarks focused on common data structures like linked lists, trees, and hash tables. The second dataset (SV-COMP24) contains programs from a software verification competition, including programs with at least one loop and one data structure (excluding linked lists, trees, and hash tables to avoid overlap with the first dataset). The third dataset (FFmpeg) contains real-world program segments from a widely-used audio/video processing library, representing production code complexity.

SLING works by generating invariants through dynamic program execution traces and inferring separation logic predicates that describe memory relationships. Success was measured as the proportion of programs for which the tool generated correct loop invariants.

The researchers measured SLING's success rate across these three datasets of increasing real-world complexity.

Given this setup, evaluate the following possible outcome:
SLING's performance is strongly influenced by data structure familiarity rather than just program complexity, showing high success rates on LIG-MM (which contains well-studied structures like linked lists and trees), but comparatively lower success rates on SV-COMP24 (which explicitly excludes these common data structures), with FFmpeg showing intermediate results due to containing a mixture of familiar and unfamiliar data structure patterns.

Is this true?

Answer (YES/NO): NO